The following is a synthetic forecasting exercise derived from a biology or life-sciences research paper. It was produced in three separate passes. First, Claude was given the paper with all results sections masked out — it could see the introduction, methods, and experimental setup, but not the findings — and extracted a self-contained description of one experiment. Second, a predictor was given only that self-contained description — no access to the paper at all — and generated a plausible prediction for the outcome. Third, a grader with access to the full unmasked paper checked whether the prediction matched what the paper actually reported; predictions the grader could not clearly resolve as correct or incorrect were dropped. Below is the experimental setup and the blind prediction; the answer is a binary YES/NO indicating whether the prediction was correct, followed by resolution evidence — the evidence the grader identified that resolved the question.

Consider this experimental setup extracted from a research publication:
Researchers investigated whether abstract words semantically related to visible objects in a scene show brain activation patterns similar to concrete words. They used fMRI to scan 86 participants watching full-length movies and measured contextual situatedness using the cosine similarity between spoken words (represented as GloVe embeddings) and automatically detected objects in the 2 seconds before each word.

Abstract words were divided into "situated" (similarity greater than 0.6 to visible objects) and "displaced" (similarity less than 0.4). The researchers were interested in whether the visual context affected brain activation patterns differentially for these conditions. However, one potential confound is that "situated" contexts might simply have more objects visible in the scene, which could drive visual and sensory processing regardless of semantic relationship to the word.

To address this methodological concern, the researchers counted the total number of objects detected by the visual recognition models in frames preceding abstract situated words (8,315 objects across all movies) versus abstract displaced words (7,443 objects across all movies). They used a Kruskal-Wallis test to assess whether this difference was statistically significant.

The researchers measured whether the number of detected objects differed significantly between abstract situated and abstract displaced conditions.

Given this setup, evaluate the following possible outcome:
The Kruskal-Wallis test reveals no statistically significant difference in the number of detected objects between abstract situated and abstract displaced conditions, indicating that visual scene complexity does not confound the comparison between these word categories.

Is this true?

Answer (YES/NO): YES